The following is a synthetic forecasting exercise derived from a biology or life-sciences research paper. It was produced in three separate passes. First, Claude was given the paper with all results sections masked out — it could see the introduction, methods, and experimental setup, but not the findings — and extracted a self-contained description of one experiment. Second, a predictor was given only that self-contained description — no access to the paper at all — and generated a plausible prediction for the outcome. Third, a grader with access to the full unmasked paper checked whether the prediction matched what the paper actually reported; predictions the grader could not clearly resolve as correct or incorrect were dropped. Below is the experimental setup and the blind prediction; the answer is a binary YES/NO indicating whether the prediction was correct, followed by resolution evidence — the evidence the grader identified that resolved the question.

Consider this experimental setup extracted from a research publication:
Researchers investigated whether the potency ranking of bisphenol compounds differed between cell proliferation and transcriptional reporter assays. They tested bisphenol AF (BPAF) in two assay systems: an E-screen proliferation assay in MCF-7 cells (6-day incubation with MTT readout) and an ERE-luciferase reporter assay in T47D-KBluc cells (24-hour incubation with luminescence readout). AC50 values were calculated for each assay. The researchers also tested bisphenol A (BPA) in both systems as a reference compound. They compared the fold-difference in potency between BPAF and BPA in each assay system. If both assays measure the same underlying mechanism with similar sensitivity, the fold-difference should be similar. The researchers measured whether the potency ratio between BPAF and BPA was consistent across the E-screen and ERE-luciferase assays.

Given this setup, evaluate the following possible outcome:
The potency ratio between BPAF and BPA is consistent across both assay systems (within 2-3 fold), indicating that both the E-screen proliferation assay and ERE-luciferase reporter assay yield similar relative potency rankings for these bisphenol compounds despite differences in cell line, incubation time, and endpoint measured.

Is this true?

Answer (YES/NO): YES